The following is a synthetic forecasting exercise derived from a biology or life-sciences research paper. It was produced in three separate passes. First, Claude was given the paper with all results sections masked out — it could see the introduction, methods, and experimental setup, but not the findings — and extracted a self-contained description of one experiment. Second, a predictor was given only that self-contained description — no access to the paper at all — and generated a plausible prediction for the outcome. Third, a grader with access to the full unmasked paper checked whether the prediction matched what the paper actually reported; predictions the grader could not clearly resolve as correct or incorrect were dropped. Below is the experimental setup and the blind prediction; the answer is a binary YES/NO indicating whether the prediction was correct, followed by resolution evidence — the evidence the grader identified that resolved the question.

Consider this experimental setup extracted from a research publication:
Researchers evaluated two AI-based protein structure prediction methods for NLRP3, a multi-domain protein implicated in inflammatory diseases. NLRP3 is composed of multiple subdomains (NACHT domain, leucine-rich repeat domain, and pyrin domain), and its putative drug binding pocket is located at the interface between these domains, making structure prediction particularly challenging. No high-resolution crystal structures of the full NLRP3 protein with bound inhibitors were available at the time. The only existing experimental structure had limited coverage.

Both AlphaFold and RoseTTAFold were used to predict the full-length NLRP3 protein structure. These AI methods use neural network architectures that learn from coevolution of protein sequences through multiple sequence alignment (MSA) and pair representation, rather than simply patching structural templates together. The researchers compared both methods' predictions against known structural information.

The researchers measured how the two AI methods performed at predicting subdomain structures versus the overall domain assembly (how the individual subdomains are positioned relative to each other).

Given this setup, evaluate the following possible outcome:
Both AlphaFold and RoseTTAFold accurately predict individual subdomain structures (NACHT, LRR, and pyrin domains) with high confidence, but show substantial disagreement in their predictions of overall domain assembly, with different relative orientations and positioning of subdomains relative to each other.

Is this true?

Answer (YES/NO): YES